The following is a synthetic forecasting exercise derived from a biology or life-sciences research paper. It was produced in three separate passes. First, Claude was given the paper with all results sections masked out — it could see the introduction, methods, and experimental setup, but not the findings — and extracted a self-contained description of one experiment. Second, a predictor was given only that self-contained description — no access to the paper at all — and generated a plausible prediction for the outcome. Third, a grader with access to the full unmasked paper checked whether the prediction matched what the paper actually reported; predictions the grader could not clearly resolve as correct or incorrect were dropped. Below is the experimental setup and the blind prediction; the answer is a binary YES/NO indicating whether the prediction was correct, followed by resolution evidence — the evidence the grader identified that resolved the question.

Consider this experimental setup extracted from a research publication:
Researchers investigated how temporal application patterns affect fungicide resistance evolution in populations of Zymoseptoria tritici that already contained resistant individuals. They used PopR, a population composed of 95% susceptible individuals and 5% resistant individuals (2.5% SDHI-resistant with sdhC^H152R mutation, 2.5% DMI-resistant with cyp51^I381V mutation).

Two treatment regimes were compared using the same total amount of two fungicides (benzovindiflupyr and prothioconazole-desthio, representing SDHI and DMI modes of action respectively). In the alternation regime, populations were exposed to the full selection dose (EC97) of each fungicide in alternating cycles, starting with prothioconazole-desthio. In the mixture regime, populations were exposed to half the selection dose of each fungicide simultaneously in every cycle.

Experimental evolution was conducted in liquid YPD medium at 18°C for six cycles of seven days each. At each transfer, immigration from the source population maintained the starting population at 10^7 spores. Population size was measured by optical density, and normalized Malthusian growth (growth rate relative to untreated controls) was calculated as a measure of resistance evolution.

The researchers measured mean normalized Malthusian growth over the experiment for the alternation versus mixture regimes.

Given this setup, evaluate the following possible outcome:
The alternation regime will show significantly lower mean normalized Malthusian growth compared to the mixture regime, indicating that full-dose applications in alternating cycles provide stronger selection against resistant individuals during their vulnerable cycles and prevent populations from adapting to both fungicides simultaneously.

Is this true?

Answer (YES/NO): NO